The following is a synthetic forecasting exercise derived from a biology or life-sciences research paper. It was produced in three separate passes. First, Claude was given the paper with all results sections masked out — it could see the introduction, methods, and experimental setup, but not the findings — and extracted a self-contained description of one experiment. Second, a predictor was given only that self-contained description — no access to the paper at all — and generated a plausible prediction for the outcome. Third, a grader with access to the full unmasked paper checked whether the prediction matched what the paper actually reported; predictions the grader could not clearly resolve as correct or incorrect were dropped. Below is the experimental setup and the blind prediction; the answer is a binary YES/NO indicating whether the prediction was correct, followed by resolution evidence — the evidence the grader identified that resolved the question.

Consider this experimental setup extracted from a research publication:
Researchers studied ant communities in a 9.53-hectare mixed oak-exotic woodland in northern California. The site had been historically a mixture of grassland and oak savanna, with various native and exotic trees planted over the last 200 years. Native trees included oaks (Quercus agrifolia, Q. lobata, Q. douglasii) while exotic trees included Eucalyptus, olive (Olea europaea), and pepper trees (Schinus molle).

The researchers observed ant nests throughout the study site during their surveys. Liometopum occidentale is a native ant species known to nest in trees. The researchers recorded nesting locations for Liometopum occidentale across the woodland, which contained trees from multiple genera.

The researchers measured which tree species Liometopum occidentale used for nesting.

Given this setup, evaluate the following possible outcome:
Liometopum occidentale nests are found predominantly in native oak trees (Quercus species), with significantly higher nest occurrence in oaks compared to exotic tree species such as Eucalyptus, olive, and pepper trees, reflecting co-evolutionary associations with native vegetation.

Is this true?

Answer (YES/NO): YES